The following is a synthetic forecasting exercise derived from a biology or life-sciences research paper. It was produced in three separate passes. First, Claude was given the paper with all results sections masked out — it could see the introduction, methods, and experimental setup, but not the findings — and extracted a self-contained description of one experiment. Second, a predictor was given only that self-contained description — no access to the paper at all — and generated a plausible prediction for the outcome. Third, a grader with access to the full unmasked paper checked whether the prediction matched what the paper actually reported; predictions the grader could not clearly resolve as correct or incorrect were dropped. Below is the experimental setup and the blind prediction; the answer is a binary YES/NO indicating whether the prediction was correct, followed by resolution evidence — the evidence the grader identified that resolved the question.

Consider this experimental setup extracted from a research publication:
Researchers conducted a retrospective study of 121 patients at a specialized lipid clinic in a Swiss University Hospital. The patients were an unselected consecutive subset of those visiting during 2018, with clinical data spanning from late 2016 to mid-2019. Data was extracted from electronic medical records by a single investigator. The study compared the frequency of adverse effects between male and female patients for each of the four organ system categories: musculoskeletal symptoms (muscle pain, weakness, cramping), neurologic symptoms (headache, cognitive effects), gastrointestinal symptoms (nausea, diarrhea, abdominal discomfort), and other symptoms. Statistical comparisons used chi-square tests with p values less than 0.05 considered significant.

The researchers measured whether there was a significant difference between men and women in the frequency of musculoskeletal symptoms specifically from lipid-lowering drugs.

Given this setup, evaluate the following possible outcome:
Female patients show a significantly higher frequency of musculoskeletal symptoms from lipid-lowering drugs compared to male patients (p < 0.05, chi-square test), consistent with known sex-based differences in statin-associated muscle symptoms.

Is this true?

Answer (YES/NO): NO